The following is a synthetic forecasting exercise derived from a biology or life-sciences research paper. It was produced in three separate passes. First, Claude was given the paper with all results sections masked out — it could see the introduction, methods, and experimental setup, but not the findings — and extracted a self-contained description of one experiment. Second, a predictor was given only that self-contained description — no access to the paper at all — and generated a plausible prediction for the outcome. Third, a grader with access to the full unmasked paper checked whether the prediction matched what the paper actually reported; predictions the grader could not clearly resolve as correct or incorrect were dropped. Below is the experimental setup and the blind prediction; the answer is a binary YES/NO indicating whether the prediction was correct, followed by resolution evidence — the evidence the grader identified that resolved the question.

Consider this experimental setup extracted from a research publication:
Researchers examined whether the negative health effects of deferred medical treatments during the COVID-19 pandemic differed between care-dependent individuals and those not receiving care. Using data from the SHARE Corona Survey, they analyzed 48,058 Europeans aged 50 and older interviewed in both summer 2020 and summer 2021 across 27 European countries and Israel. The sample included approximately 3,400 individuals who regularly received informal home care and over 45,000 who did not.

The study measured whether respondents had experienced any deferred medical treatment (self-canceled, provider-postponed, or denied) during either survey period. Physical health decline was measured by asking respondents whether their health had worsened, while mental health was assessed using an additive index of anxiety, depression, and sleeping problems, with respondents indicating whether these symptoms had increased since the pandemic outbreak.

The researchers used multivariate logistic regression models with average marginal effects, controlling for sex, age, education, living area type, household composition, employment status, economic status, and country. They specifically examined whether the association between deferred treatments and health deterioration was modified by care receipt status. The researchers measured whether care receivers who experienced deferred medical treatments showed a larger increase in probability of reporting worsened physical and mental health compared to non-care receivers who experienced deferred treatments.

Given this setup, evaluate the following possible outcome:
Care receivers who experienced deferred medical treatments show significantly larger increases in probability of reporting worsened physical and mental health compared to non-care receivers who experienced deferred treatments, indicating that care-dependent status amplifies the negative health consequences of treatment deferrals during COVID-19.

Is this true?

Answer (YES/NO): NO